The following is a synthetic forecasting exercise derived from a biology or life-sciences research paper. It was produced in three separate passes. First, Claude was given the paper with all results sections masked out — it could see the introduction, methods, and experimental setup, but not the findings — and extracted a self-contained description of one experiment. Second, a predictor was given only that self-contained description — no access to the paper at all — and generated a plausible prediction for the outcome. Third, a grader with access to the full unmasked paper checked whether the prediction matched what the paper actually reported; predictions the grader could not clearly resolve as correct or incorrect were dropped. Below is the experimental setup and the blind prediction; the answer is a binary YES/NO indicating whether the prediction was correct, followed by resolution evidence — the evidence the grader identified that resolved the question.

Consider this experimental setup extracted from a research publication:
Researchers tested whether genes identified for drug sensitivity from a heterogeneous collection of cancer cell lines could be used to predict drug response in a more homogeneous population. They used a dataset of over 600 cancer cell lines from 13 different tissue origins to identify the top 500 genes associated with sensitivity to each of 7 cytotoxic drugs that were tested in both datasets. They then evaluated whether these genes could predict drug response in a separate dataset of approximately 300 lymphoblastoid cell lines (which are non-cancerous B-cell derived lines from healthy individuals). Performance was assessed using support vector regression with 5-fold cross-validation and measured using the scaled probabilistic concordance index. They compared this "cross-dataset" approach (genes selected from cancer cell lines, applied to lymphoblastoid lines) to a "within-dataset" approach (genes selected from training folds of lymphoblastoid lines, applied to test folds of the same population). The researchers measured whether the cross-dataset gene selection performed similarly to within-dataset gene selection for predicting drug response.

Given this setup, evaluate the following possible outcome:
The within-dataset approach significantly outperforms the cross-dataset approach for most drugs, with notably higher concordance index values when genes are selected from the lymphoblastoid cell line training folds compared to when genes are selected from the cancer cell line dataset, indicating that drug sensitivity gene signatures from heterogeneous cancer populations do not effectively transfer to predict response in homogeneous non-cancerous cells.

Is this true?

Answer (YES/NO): NO